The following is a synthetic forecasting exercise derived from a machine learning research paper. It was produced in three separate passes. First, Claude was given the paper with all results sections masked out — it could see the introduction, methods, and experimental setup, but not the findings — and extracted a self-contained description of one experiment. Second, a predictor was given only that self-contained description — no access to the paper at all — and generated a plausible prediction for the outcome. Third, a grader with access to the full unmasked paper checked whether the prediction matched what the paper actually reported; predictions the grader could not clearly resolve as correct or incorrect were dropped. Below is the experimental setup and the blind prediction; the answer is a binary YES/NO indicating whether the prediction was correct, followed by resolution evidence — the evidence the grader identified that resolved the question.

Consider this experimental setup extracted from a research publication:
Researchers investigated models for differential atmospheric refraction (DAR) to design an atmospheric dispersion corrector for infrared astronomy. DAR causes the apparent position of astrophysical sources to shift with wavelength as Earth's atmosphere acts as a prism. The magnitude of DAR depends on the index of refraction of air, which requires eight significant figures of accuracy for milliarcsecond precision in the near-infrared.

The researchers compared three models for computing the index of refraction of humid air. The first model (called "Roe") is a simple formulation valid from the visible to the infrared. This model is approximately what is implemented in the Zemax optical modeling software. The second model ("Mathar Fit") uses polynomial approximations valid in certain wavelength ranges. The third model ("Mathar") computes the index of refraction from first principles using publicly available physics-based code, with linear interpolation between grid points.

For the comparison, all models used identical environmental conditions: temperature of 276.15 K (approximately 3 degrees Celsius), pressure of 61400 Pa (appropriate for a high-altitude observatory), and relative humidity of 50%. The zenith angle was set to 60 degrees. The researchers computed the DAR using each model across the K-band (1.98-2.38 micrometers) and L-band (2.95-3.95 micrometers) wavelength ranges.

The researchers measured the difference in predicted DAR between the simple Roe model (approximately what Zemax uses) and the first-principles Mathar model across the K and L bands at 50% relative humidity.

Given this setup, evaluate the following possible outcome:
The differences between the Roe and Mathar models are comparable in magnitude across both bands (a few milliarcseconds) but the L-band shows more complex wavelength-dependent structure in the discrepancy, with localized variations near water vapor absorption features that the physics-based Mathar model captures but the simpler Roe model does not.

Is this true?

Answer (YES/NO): NO